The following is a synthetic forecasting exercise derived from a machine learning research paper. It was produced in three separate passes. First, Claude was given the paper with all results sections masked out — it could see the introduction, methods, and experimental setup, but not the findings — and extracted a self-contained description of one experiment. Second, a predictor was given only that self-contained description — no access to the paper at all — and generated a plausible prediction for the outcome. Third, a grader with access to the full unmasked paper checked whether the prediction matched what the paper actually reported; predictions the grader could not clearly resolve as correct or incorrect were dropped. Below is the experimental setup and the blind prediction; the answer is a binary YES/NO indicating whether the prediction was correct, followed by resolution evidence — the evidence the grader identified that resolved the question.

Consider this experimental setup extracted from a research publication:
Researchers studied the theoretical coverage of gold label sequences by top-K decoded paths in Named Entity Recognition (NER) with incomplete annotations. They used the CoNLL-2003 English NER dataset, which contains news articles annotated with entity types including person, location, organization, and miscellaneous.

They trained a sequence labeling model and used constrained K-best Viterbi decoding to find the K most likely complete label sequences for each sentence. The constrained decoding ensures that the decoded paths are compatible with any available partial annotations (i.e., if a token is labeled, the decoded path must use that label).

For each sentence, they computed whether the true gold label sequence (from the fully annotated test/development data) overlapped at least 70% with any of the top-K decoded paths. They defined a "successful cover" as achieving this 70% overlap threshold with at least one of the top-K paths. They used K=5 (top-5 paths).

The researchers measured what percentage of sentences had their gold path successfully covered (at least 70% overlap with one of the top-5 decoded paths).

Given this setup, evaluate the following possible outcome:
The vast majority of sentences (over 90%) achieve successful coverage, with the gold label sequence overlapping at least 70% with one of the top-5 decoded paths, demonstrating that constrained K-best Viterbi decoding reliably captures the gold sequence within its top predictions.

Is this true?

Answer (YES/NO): NO